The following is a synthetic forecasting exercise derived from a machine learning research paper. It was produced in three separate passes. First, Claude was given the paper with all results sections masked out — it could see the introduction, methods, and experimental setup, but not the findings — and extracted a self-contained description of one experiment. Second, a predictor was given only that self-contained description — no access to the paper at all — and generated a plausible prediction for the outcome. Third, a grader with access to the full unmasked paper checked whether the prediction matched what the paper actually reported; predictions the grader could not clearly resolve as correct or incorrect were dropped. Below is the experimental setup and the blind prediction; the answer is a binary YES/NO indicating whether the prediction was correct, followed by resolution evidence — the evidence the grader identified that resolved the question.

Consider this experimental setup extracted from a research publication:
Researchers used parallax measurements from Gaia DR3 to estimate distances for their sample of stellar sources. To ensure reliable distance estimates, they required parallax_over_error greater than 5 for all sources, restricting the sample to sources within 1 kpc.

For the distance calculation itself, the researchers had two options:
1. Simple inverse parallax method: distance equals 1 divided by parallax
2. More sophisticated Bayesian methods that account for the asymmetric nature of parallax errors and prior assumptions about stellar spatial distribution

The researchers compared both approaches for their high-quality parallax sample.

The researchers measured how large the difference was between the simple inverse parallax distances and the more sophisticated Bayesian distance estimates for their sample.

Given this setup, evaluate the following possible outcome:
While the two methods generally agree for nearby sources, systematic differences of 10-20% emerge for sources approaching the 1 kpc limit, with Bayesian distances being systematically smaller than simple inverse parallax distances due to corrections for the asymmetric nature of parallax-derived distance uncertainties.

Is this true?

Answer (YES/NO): NO